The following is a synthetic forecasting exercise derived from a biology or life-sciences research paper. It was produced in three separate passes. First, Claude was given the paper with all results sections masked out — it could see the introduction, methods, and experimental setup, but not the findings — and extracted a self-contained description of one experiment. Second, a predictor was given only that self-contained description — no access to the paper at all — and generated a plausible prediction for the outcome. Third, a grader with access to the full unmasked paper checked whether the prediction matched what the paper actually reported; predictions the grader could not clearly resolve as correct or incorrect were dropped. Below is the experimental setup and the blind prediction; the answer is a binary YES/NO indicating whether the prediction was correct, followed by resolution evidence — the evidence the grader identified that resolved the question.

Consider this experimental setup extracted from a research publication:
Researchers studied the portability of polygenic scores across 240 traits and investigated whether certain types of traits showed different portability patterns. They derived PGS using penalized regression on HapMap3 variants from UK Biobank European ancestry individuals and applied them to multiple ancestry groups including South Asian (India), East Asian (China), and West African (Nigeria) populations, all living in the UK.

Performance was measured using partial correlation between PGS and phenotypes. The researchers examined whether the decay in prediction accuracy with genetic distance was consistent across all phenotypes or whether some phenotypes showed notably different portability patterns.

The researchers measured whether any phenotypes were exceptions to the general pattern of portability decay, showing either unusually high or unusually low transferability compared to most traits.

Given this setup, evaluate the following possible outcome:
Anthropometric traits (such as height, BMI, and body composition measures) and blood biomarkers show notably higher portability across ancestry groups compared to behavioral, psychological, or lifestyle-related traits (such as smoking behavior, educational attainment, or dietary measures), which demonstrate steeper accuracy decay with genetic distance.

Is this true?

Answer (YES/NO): NO